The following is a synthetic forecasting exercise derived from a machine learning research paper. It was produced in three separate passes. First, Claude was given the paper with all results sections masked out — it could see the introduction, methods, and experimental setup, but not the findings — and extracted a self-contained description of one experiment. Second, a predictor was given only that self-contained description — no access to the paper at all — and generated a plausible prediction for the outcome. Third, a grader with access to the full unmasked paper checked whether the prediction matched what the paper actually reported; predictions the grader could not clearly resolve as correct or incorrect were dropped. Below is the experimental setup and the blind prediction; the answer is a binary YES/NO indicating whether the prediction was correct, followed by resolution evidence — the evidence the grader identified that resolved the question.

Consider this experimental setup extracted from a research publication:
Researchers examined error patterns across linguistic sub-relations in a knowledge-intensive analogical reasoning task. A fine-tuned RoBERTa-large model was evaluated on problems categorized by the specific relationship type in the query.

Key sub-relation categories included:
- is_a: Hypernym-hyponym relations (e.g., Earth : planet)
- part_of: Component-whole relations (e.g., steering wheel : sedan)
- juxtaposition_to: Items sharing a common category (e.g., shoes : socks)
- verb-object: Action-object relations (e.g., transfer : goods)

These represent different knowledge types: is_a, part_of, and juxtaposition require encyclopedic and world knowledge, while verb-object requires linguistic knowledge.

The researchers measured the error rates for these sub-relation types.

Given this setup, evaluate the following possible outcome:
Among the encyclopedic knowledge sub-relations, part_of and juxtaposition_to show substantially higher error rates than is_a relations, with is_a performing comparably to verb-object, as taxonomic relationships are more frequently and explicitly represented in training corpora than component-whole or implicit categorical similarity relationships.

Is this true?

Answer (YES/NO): NO